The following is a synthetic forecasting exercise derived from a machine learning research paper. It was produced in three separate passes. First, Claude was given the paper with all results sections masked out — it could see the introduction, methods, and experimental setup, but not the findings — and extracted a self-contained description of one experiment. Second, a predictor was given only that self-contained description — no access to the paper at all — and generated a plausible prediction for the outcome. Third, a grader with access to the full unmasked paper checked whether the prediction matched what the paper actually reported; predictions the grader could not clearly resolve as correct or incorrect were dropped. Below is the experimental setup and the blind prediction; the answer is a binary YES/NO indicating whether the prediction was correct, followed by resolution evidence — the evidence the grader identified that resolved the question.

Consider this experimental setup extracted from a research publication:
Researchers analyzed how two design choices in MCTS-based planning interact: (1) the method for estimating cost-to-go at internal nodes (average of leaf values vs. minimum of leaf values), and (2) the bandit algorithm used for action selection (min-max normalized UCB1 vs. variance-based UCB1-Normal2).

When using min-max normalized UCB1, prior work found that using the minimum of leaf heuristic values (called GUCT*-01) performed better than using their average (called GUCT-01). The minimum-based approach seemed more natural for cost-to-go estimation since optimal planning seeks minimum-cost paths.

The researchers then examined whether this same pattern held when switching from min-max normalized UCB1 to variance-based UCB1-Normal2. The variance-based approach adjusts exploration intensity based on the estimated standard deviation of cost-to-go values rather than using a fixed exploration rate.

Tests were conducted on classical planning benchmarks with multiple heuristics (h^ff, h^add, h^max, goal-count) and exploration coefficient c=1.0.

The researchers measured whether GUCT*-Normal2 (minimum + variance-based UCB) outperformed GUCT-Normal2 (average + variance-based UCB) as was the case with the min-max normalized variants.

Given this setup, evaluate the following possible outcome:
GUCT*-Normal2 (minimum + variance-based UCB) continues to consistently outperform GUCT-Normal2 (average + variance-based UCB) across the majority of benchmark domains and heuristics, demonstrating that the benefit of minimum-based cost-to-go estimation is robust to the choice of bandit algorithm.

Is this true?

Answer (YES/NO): NO